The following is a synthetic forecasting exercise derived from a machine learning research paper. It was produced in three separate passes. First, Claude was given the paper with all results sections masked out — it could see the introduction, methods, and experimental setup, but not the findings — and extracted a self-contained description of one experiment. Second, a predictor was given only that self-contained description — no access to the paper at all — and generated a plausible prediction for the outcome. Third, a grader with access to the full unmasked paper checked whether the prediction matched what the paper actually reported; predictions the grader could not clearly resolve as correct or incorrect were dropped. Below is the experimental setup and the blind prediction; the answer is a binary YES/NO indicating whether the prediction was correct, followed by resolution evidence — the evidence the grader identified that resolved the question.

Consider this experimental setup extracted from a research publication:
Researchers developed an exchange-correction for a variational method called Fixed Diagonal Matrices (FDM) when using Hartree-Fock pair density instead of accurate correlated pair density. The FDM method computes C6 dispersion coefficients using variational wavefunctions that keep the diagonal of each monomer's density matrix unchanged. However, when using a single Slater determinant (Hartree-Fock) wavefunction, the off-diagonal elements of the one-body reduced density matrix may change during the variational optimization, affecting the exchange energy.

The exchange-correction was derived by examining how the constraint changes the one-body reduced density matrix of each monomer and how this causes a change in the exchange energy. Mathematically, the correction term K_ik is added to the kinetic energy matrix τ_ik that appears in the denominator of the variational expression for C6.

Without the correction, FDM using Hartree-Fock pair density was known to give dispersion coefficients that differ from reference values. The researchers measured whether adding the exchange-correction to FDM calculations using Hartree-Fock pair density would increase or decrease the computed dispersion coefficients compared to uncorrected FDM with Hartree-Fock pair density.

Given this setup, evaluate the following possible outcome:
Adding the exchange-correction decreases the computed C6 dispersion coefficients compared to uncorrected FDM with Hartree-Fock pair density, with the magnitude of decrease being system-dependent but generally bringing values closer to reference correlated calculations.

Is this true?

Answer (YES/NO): YES